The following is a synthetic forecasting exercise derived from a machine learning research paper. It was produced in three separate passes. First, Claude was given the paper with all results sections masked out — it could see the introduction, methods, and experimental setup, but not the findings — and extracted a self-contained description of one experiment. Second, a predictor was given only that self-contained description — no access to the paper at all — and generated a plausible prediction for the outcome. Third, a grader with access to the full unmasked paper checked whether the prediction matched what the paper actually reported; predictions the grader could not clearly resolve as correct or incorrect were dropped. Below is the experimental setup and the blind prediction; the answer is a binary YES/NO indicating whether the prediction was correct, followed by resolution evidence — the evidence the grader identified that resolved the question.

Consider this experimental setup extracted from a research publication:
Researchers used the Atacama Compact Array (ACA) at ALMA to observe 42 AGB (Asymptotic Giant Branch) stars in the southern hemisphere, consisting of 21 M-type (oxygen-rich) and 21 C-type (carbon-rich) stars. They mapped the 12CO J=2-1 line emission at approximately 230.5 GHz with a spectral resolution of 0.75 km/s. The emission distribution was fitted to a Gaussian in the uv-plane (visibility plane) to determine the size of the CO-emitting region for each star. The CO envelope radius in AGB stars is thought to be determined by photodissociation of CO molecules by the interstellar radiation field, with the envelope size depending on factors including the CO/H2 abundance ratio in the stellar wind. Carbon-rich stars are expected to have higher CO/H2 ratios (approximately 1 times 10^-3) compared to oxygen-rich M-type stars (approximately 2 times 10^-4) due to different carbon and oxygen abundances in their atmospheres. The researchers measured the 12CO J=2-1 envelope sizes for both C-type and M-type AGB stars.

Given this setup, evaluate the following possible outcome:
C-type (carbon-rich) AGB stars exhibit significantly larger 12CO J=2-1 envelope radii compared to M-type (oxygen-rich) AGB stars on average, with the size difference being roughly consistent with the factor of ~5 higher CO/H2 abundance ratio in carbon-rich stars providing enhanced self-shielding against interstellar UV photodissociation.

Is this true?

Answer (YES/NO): NO